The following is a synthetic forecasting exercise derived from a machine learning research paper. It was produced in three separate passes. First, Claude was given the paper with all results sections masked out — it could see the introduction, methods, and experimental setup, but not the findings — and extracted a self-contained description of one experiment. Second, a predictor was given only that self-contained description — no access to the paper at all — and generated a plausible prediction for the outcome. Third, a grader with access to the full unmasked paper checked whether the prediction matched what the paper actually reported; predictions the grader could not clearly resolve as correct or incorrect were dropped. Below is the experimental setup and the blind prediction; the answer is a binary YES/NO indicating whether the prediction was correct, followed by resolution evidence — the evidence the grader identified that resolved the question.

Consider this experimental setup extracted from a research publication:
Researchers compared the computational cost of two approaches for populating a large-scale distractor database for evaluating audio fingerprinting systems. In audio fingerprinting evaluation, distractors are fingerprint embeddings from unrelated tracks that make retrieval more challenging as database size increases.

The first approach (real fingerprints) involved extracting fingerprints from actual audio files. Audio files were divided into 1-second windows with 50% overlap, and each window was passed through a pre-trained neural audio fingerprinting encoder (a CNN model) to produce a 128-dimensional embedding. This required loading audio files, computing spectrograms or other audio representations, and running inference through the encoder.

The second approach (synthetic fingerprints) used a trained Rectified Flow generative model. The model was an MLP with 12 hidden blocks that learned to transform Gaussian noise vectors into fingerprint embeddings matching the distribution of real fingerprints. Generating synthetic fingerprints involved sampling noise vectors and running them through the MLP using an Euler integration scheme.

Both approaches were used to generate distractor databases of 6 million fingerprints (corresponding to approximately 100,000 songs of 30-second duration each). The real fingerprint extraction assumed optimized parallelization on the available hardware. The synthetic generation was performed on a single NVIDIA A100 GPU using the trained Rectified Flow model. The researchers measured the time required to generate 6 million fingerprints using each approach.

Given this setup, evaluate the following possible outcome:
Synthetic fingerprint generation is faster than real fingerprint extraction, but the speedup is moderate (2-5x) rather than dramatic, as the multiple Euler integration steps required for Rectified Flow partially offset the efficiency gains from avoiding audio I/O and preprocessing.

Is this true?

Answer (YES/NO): NO